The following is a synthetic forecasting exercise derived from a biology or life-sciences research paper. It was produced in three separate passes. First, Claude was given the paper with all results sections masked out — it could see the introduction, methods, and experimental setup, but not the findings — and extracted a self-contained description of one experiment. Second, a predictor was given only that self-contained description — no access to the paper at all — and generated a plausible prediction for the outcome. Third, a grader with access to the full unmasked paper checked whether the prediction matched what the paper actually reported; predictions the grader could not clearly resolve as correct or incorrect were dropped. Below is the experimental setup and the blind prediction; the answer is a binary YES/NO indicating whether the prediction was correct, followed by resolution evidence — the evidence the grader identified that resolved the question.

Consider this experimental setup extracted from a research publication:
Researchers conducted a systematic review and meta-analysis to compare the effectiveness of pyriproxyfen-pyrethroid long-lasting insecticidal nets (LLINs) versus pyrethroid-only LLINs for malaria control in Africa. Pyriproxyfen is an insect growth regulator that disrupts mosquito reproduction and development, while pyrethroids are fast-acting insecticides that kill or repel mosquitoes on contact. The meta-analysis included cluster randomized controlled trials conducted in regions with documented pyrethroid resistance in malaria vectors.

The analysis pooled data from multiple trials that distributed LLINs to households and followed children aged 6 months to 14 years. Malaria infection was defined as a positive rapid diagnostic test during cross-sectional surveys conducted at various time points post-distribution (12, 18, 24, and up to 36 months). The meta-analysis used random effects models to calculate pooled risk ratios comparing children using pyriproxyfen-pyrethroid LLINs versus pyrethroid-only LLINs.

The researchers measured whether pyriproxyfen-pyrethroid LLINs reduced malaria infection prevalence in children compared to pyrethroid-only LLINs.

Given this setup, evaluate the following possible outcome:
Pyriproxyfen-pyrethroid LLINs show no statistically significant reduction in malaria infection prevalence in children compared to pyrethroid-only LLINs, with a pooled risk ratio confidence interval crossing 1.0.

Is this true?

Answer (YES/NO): YES